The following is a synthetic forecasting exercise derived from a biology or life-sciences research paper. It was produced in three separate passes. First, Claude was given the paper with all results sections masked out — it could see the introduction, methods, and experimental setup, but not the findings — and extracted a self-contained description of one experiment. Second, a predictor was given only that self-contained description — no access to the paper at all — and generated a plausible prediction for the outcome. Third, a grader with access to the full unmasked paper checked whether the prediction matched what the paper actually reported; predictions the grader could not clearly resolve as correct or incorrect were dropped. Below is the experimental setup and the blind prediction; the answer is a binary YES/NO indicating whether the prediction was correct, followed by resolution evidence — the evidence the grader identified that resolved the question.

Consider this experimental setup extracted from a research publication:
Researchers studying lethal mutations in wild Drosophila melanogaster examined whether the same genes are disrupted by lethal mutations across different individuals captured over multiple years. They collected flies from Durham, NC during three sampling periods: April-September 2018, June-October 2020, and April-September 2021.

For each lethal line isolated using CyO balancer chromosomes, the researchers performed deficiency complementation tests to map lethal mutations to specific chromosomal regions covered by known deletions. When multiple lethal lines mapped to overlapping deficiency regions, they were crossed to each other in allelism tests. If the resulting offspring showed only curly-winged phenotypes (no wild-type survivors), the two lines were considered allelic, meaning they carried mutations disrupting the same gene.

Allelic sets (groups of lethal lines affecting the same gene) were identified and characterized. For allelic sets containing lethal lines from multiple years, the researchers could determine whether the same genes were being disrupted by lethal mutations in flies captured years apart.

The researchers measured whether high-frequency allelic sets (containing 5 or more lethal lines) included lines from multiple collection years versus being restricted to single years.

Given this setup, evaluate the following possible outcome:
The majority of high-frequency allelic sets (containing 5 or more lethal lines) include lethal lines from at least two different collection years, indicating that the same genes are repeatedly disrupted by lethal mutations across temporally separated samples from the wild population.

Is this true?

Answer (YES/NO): YES